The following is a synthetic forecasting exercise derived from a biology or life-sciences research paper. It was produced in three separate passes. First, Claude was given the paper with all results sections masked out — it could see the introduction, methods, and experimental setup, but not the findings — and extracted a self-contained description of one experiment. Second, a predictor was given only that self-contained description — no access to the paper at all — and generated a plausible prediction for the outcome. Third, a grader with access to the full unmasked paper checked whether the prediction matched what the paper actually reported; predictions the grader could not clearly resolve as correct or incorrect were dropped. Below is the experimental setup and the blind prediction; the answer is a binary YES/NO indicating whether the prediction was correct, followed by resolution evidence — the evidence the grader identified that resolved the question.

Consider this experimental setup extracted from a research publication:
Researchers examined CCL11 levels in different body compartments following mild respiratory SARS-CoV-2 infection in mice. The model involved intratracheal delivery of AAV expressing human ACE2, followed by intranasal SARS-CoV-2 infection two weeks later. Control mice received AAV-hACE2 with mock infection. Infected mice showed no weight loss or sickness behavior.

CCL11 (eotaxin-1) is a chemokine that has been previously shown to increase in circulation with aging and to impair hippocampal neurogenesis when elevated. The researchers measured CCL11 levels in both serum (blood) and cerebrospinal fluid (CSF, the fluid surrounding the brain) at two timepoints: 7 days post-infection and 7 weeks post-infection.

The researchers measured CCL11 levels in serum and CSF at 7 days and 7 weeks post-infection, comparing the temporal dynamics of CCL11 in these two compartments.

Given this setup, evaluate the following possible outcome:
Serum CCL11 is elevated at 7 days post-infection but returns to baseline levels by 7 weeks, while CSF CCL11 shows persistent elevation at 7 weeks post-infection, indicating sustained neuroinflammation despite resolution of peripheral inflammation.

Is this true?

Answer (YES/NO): YES